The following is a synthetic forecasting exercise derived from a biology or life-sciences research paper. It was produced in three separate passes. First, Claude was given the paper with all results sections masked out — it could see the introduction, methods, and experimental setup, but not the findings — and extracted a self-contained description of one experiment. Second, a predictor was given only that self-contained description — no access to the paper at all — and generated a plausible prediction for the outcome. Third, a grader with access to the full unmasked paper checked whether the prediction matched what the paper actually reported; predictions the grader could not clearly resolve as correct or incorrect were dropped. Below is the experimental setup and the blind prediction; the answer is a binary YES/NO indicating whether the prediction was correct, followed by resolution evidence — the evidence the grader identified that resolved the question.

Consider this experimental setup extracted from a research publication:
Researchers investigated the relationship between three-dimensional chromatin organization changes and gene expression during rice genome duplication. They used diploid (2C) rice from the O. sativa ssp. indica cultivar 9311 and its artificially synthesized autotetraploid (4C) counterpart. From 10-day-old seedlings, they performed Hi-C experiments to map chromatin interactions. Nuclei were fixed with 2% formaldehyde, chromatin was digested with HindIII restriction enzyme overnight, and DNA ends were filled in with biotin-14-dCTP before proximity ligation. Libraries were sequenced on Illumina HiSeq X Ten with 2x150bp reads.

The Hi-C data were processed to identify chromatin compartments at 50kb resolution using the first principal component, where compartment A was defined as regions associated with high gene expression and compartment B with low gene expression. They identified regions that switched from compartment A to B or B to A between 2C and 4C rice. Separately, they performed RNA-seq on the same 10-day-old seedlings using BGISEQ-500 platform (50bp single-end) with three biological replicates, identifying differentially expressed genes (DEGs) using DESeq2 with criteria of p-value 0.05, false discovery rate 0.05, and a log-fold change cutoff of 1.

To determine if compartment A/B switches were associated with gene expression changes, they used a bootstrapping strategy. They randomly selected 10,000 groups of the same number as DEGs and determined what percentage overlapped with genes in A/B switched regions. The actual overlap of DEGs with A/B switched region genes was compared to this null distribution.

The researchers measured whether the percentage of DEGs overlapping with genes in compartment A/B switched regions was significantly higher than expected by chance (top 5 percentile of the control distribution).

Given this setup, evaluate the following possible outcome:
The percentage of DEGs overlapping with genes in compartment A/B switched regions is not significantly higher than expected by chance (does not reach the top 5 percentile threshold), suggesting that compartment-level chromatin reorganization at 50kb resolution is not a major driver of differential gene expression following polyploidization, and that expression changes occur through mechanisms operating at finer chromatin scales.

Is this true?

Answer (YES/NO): YES